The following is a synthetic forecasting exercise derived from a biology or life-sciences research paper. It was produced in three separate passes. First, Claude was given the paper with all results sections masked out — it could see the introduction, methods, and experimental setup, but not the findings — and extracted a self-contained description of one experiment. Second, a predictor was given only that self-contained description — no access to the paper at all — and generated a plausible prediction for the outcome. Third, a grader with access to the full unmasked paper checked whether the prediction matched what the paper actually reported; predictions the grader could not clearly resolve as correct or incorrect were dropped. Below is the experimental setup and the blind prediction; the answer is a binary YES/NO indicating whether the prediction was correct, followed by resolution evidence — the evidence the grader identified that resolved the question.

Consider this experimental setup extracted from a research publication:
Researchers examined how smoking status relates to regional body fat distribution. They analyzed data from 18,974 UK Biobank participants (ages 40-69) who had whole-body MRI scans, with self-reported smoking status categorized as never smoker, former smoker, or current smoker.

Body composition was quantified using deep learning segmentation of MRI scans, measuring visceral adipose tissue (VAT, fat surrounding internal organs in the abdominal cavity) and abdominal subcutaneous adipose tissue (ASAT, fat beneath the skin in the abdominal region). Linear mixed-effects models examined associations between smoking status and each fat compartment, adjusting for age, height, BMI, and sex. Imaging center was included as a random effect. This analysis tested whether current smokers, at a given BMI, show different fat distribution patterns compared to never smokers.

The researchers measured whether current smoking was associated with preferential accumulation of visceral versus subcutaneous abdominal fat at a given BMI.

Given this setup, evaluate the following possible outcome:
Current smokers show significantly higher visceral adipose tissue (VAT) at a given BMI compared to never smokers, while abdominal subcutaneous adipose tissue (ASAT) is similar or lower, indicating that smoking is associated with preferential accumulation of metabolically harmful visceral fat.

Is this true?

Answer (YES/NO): YES